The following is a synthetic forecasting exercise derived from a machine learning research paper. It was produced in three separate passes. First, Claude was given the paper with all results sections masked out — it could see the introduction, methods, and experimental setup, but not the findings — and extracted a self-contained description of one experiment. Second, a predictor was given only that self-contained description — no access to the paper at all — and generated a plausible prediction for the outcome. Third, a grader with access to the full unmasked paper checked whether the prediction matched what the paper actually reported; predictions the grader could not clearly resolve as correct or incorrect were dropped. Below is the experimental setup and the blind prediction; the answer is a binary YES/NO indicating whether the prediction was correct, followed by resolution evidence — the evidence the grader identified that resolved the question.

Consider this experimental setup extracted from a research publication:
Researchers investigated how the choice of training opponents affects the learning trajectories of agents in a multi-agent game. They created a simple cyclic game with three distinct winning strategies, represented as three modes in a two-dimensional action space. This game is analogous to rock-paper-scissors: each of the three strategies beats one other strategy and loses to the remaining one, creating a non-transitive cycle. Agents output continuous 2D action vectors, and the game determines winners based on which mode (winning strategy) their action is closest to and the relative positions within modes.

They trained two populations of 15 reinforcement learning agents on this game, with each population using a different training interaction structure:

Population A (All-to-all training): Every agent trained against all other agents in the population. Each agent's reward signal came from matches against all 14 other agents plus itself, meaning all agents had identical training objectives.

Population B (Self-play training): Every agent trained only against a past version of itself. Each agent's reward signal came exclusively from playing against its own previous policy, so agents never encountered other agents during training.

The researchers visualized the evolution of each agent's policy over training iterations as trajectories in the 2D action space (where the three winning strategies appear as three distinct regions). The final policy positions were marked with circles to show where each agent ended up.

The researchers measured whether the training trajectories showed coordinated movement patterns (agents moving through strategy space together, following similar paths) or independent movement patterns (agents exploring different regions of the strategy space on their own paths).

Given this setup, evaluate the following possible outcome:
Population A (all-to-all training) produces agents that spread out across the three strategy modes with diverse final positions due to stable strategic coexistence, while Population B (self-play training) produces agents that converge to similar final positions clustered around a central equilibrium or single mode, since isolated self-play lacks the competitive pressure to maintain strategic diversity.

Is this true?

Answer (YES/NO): NO